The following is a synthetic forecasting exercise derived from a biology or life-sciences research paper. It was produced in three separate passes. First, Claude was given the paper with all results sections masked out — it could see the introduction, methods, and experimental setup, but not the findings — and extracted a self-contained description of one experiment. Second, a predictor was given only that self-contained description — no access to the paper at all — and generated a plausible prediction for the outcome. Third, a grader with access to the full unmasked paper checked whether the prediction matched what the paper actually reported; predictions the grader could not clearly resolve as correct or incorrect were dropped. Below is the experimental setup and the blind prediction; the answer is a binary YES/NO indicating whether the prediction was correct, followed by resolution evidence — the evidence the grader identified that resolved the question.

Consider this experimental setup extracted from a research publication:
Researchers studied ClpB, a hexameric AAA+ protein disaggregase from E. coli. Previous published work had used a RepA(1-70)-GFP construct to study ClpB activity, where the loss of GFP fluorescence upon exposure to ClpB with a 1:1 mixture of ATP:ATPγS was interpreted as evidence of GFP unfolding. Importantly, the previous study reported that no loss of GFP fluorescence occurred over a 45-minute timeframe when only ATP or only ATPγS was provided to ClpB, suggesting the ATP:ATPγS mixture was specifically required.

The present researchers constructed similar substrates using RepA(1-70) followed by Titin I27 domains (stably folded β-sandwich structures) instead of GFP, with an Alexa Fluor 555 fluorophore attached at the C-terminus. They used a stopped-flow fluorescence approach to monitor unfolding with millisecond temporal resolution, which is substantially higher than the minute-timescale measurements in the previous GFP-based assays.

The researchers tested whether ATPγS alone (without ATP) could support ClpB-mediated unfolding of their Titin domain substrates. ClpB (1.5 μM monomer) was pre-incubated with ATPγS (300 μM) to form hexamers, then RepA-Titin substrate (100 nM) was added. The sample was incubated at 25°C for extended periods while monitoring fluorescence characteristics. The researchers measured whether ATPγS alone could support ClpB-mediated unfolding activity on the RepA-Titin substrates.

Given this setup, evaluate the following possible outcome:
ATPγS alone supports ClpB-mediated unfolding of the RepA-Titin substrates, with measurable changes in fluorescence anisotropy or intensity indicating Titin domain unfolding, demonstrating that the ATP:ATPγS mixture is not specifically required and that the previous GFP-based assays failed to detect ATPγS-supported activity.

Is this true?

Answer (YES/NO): YES